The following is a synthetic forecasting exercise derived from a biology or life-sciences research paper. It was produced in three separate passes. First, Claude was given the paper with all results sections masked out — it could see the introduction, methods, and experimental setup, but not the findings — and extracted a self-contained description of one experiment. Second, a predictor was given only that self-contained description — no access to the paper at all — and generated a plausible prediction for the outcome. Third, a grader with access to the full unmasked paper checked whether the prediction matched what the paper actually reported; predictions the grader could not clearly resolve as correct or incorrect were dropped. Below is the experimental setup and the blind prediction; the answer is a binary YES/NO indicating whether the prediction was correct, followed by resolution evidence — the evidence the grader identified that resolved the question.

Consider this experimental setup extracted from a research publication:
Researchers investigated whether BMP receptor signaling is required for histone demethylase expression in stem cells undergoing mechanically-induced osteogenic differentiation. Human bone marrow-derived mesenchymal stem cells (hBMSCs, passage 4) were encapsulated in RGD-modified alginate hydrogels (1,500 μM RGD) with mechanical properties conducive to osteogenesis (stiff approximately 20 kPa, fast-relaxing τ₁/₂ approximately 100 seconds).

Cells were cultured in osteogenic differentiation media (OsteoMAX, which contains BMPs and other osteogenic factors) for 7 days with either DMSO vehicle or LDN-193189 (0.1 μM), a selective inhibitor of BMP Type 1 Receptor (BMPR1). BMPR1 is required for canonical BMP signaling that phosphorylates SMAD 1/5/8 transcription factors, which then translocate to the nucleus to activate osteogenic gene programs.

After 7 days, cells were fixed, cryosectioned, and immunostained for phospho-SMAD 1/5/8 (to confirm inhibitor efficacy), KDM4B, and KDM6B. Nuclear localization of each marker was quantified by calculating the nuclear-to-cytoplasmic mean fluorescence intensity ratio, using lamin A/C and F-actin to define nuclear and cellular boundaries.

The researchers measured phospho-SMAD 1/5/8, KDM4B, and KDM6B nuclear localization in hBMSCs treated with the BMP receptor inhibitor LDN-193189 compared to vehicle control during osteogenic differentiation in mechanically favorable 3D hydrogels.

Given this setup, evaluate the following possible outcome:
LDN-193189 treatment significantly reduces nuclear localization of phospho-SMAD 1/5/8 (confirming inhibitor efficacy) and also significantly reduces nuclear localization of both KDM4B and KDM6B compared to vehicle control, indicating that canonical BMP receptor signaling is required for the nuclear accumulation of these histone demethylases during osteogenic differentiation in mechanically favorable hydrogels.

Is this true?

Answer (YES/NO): YES